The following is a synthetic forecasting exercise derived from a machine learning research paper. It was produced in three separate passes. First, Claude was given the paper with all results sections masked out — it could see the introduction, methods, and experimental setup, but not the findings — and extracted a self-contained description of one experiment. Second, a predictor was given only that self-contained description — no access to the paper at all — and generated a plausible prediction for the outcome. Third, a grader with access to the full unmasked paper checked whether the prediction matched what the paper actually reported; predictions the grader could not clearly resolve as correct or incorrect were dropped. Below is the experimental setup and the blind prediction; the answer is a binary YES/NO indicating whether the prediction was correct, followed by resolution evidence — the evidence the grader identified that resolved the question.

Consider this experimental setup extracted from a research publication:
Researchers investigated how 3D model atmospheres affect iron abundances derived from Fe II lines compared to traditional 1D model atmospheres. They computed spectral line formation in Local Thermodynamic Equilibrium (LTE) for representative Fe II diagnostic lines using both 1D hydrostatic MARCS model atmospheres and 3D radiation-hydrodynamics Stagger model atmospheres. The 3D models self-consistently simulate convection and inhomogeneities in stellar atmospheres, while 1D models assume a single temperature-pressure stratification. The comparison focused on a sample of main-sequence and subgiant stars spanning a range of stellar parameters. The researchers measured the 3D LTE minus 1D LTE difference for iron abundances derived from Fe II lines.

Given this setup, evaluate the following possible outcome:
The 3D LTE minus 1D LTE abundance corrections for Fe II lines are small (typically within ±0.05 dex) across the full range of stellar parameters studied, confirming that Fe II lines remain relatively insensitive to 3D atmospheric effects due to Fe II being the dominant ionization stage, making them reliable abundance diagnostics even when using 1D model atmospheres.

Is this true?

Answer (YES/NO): YES